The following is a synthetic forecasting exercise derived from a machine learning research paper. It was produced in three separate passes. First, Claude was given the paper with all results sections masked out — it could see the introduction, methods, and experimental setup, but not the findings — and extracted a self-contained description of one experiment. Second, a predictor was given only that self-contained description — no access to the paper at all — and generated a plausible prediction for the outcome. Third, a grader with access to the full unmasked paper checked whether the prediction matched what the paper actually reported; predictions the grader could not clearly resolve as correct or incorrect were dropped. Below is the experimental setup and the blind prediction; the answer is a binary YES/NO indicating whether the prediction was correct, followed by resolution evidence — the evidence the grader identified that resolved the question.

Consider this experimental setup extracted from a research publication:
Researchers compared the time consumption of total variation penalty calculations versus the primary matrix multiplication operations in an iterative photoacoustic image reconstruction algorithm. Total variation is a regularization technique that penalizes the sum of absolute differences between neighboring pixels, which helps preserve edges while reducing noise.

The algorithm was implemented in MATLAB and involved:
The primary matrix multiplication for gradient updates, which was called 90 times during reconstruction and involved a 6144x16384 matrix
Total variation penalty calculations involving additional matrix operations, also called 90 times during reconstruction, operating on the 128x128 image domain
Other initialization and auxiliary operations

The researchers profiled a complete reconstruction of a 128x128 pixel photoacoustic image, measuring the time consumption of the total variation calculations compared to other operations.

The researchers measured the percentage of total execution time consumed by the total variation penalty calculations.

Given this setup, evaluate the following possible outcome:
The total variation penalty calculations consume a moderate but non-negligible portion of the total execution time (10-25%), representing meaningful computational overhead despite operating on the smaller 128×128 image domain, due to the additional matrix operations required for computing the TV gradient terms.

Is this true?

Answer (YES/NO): NO